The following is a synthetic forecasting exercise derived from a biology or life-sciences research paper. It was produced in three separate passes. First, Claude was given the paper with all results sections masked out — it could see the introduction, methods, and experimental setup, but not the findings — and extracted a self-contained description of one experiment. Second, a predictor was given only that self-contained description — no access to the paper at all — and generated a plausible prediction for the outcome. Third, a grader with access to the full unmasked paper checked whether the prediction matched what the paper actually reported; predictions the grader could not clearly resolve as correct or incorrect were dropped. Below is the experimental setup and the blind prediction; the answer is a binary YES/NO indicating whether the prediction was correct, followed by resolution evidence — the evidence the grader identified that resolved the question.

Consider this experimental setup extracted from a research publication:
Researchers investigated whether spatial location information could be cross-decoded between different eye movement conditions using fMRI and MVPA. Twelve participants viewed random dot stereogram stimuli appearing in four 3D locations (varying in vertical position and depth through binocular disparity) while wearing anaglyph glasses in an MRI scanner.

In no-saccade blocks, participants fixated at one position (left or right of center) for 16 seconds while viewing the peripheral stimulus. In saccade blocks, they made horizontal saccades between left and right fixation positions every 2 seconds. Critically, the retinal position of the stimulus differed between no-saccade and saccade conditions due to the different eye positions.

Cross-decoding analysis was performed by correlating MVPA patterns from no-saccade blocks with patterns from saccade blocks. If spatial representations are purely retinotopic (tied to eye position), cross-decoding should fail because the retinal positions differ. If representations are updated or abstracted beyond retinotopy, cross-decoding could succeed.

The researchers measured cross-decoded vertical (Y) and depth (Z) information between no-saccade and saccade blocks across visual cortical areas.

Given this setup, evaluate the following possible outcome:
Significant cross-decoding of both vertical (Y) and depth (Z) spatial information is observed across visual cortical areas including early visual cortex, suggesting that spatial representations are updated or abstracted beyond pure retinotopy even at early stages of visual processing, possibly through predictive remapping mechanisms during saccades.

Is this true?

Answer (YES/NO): NO